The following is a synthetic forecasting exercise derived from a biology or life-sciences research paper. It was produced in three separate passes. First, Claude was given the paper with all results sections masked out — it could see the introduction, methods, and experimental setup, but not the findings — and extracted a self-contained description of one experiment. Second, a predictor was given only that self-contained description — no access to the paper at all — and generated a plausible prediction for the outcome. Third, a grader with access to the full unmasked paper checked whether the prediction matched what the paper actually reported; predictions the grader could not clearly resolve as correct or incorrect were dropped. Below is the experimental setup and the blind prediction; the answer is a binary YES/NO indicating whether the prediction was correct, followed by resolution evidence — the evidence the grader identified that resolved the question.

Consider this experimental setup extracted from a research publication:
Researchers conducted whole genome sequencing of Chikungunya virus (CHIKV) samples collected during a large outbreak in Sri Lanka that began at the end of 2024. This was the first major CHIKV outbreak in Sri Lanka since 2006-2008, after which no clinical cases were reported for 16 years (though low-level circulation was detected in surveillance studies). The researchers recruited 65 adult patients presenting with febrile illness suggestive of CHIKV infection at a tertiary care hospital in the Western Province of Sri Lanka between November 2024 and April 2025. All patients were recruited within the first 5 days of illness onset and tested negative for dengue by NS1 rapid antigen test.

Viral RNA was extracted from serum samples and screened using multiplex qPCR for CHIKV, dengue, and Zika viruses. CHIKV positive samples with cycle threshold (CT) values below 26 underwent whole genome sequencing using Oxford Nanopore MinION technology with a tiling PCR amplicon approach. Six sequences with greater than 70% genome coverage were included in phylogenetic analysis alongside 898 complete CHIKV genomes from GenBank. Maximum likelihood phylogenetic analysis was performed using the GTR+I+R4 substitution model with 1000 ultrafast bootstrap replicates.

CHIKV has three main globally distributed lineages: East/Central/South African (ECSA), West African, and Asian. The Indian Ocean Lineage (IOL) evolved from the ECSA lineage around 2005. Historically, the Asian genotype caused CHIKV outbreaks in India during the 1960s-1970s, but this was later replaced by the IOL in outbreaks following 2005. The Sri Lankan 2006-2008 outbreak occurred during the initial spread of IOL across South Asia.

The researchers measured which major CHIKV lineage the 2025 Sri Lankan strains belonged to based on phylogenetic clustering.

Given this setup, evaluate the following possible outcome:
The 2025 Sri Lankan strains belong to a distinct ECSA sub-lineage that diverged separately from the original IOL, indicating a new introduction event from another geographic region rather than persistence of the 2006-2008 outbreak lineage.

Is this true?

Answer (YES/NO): NO